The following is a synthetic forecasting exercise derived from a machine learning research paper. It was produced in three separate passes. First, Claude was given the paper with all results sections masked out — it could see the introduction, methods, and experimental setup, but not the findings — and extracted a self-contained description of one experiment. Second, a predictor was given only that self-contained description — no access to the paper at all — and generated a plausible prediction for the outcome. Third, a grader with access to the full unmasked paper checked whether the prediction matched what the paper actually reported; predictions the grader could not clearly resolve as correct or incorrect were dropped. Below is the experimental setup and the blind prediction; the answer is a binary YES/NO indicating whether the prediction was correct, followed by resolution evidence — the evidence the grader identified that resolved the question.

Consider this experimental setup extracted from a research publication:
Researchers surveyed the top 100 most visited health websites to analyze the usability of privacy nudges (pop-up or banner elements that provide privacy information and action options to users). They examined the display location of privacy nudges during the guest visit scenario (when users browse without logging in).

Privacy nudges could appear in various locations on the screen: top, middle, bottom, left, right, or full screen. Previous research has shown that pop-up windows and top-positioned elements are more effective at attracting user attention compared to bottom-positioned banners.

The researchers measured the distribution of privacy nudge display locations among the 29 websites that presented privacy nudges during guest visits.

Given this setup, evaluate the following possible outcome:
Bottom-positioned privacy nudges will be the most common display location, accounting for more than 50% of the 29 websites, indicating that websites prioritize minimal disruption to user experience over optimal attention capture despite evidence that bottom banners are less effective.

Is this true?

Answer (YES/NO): NO